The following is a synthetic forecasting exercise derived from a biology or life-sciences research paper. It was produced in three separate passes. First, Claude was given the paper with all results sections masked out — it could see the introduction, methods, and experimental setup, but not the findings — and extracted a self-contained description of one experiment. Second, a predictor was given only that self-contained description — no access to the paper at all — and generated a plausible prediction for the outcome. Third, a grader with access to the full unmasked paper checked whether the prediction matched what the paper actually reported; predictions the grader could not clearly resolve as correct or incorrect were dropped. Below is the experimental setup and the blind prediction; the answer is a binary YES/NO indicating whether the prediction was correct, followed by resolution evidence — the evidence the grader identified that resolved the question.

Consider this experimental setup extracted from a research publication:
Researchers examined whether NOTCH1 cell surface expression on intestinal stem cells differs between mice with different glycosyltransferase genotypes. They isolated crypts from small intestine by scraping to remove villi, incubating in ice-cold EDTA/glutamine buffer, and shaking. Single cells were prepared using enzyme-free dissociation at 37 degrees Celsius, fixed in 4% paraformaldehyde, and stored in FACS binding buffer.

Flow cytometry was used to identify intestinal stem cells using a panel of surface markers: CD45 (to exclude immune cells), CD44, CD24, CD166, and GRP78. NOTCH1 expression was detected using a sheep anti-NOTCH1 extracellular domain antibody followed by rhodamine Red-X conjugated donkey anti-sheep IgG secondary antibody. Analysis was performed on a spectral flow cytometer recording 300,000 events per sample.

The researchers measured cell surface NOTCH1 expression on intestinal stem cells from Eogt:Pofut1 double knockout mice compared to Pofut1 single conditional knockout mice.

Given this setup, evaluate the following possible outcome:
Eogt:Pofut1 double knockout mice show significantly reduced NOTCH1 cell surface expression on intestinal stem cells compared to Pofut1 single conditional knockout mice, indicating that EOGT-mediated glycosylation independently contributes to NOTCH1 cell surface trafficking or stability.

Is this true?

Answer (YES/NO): NO